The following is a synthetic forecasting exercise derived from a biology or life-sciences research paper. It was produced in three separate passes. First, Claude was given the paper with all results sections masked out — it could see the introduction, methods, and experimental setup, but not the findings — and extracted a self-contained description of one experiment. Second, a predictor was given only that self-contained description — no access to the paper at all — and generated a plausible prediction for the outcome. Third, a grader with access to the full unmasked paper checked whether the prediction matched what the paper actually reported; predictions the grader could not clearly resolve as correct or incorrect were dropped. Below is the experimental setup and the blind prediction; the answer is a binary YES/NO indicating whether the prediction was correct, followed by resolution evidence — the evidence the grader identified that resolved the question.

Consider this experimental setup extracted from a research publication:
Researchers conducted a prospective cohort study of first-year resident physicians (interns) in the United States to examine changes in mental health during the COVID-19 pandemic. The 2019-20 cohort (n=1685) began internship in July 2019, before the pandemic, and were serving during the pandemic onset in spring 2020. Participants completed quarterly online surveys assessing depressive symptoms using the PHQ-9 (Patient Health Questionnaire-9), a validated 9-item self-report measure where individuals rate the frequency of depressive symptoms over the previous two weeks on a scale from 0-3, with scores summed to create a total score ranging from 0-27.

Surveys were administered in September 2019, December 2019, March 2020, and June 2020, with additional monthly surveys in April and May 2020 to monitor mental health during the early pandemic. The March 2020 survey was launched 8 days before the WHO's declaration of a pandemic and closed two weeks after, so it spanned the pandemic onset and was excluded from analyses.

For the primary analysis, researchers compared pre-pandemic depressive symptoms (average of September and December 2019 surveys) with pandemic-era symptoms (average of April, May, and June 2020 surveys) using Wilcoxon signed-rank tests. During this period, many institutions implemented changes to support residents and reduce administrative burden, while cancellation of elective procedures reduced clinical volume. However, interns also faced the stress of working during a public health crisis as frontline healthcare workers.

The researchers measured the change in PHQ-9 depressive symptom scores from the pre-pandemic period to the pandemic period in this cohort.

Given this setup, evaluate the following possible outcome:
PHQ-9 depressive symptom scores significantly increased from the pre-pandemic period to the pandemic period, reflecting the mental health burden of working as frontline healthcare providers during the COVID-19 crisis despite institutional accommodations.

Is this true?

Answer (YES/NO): NO